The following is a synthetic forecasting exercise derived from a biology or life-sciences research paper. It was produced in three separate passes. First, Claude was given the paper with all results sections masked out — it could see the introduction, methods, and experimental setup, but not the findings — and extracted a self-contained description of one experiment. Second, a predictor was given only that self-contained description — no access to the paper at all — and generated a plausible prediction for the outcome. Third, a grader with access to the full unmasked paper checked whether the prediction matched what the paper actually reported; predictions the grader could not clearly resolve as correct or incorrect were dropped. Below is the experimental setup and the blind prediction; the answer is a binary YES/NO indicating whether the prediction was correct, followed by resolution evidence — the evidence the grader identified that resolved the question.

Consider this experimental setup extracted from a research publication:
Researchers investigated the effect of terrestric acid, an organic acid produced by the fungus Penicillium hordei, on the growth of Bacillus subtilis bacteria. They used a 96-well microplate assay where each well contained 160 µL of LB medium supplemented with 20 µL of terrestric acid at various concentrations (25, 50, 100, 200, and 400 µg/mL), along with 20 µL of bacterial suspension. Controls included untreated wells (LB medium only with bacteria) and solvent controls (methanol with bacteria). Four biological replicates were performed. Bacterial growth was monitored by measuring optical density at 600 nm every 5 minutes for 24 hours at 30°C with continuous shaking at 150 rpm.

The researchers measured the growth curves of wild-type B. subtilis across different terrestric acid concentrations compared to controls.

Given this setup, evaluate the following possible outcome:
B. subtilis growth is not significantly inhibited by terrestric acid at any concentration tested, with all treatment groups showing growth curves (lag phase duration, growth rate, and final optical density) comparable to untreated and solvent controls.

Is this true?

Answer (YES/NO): YES